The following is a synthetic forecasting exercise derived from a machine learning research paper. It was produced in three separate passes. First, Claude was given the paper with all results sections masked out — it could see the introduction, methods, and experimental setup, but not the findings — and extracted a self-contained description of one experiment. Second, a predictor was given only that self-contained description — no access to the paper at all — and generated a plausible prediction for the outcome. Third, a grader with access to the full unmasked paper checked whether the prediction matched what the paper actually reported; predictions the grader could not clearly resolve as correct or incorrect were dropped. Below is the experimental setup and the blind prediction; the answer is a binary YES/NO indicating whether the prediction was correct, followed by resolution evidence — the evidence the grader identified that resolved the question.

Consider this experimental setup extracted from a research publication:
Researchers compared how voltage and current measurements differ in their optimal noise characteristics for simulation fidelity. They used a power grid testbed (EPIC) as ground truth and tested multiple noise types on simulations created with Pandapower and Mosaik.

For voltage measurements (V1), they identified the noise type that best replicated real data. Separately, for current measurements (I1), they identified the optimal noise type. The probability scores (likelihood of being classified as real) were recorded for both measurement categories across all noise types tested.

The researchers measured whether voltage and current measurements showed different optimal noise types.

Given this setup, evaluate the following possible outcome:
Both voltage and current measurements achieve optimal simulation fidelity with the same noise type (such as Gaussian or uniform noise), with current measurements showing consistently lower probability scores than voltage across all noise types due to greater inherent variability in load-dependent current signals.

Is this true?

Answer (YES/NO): NO